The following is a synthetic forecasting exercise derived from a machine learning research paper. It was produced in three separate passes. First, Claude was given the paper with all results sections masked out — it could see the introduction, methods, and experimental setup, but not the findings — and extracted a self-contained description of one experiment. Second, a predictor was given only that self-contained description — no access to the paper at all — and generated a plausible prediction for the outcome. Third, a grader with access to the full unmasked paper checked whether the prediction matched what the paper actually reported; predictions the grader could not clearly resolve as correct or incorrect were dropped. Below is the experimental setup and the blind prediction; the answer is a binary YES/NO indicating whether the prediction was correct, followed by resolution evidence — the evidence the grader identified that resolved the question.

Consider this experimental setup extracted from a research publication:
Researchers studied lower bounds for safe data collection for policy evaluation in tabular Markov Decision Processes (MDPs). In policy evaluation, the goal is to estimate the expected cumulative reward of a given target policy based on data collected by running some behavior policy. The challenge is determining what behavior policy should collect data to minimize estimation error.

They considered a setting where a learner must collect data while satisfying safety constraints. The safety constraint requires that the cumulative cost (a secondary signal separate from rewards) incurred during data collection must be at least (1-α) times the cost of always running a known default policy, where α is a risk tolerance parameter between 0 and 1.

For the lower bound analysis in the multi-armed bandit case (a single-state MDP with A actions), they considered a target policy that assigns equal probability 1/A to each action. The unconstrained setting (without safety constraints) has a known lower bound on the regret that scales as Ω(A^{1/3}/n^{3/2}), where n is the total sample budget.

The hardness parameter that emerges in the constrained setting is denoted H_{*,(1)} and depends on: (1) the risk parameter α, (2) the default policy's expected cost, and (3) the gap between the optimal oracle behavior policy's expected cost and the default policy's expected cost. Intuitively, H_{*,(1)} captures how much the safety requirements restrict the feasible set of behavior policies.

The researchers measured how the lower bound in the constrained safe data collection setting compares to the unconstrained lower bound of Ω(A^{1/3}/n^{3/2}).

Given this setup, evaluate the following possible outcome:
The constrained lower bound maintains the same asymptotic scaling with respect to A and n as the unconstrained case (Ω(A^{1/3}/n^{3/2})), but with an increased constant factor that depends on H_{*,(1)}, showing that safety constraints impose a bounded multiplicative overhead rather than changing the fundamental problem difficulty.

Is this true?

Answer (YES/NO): NO